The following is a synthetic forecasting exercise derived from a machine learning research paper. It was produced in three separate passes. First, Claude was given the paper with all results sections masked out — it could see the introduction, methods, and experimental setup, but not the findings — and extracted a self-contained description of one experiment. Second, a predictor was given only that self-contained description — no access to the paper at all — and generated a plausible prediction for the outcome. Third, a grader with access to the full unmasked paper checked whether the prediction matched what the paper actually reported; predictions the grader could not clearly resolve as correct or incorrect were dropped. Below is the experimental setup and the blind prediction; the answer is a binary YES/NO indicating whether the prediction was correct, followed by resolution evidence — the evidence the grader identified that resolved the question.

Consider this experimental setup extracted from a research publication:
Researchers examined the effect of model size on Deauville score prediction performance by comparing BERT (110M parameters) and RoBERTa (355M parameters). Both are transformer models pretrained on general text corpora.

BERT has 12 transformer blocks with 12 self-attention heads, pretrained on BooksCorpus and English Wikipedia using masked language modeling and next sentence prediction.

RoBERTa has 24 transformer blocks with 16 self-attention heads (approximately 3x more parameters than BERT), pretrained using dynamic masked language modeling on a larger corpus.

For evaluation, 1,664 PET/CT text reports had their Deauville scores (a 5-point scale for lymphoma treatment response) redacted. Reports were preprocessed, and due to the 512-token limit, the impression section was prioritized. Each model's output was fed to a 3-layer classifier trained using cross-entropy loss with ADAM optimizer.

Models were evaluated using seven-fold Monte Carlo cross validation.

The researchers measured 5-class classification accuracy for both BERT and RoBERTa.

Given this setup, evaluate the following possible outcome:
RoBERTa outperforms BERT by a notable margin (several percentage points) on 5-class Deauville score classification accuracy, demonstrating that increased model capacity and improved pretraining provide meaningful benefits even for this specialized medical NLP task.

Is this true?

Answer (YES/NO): YES